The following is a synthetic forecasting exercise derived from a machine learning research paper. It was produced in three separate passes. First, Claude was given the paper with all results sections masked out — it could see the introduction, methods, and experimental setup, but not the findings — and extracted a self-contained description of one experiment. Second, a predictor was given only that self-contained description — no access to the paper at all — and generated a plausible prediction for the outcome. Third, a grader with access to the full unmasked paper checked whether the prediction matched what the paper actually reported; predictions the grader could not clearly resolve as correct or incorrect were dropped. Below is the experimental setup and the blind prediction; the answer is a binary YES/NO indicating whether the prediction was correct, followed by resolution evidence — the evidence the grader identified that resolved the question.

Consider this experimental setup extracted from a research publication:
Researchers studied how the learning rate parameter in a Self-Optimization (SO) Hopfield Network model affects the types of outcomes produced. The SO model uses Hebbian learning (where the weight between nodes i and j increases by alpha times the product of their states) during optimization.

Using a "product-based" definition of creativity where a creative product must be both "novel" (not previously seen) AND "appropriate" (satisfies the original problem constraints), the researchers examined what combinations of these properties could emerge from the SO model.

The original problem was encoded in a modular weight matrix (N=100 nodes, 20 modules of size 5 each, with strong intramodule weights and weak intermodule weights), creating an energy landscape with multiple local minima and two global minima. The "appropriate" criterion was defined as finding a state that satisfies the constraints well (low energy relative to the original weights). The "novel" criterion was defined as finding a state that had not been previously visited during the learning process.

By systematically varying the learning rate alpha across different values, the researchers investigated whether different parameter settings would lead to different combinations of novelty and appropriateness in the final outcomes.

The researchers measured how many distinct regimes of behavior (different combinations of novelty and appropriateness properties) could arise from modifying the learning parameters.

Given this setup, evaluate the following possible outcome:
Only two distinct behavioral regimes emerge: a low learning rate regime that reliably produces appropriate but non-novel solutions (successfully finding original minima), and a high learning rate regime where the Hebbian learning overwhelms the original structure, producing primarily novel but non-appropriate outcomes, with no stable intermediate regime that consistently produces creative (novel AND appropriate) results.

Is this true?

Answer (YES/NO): NO